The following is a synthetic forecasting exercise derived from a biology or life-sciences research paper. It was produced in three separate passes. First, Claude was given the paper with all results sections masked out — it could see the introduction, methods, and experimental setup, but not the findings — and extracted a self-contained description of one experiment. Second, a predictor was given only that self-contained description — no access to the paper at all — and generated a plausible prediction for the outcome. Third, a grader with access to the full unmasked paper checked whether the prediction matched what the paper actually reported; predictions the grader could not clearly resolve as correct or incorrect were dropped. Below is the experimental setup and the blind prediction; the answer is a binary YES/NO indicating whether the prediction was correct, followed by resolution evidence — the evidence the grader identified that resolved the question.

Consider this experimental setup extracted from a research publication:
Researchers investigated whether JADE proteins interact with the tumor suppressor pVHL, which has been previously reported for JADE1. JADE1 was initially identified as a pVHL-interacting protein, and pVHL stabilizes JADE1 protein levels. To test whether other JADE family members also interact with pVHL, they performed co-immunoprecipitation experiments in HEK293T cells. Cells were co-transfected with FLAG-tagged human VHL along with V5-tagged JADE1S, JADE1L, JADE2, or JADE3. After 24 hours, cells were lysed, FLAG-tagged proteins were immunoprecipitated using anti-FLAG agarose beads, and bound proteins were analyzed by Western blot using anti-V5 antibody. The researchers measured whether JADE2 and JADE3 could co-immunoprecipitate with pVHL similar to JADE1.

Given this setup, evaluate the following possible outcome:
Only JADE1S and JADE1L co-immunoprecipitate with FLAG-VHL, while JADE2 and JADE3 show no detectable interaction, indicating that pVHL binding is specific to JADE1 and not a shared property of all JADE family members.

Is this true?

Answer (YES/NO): NO